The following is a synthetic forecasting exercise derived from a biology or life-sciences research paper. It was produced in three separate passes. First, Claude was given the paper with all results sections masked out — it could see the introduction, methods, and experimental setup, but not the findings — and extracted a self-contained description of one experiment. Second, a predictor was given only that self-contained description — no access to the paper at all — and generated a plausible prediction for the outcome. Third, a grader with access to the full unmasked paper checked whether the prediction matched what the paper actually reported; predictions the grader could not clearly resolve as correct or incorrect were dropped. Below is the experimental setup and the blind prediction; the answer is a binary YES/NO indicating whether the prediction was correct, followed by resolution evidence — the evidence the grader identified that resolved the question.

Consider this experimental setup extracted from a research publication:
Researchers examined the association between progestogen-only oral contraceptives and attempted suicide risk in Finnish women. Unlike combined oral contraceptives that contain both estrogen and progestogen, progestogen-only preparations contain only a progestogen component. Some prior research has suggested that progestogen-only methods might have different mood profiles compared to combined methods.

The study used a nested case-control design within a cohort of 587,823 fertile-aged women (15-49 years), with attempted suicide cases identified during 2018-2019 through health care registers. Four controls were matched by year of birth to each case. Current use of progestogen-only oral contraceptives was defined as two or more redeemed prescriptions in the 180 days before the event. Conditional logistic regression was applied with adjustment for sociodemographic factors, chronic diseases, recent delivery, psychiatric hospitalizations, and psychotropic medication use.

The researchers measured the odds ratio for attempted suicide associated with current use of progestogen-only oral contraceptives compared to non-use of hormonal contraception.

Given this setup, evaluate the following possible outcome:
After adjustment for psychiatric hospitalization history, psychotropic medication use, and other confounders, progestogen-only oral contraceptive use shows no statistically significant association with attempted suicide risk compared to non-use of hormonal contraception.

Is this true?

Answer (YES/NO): YES